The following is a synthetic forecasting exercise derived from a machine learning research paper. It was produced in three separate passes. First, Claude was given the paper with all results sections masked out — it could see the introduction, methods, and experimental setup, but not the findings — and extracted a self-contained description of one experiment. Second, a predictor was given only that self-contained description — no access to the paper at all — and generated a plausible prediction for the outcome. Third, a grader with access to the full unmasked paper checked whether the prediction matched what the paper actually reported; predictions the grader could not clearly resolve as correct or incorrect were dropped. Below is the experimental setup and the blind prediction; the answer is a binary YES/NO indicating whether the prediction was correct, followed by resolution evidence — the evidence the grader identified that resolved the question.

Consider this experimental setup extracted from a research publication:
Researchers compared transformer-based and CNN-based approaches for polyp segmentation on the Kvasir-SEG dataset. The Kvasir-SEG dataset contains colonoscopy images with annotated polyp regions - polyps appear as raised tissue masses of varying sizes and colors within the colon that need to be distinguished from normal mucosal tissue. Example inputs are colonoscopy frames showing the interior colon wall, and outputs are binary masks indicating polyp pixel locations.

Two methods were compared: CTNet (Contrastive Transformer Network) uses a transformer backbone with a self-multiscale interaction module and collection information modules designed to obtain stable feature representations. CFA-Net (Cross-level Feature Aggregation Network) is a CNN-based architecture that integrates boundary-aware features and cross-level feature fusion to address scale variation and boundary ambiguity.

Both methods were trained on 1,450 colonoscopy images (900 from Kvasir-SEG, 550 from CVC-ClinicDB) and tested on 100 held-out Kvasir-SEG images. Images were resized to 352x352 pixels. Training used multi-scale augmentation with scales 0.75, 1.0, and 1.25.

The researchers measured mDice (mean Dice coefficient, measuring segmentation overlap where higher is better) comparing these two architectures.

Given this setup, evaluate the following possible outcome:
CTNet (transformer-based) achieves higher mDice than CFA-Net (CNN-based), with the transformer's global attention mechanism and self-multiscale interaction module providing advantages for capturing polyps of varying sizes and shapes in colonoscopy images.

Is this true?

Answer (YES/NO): YES